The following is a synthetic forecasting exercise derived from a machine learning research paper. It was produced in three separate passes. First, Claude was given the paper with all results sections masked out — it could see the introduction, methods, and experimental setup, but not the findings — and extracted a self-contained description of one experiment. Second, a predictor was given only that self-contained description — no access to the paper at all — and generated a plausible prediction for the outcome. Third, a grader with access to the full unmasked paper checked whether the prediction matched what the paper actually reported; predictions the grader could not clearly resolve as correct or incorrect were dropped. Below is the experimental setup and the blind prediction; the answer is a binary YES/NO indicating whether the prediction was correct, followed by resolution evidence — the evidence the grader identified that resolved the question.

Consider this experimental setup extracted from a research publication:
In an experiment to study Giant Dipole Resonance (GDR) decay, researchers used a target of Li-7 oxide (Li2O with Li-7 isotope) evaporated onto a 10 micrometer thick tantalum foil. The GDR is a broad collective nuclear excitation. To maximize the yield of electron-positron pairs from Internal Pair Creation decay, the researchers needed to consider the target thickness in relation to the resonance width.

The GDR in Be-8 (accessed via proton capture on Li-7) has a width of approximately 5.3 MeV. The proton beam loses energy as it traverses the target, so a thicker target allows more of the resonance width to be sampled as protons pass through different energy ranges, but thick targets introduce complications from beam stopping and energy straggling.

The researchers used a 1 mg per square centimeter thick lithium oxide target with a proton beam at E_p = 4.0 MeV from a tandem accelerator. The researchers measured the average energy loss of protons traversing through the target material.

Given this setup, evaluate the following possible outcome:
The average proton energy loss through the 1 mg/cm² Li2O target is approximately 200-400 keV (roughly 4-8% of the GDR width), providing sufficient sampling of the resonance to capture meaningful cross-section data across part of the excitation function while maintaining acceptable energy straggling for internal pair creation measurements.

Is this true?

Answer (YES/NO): NO